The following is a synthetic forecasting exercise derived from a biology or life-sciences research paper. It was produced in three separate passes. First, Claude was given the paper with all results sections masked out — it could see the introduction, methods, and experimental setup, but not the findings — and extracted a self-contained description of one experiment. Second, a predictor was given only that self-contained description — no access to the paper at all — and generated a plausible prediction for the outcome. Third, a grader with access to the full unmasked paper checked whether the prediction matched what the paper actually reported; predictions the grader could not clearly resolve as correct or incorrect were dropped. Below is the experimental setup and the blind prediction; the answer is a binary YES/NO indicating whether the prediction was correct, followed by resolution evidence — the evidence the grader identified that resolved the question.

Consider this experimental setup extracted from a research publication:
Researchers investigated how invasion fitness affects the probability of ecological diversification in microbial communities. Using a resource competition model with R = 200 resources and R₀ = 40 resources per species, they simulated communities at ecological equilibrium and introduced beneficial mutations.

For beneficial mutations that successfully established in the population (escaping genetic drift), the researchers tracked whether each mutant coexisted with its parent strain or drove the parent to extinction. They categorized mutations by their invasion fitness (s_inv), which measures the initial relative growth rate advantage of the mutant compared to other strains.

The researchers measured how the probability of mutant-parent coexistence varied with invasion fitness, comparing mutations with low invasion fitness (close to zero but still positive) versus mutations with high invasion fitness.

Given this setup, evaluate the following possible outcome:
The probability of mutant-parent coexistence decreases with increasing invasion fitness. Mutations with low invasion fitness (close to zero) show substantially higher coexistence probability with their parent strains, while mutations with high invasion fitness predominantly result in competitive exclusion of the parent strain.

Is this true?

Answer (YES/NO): YES